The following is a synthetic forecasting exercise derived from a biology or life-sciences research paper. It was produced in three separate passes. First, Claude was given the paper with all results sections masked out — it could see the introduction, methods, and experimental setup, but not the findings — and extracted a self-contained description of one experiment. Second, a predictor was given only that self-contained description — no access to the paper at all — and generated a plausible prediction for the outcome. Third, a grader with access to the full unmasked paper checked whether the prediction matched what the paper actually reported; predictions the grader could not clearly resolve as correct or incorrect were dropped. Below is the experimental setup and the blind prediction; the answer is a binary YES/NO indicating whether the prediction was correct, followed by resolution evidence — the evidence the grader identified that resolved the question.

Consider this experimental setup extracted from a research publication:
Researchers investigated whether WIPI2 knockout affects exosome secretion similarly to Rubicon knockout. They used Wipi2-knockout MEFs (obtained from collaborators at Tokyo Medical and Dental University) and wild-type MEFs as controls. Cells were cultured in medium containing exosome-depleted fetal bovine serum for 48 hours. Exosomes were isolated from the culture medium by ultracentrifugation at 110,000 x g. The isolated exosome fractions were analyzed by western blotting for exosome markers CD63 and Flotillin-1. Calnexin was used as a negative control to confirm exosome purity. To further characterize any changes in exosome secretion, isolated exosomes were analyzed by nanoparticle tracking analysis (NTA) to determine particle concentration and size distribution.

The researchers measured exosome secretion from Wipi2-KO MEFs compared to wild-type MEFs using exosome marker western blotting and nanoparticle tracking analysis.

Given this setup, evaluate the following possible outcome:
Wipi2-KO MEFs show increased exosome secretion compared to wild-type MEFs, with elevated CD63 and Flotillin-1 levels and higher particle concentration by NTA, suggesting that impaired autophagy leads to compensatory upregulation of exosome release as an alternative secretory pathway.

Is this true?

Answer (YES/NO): NO